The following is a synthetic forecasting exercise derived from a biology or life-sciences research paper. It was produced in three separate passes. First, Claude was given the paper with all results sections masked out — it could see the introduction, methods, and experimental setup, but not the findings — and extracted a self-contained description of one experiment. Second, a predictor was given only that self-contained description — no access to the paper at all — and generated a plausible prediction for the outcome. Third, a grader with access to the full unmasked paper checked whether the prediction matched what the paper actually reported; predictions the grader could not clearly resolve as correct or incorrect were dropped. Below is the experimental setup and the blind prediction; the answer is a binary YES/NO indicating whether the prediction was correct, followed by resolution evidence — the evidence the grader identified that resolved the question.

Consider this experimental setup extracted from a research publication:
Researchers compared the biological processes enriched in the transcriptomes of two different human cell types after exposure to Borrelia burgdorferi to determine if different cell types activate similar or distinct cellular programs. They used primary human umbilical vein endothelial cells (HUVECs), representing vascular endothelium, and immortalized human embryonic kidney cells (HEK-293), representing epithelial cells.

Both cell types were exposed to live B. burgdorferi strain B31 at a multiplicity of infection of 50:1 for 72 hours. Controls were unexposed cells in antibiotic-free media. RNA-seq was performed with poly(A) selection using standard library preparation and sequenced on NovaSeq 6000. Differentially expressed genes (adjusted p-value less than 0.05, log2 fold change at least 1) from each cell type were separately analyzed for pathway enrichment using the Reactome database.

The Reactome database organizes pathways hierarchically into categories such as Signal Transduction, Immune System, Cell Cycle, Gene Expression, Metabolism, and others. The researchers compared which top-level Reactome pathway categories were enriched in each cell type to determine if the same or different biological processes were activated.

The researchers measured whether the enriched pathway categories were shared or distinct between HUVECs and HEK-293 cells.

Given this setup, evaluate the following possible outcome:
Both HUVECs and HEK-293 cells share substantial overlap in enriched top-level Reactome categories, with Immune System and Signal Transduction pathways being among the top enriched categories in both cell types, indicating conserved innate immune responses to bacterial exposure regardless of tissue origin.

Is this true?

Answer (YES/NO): NO